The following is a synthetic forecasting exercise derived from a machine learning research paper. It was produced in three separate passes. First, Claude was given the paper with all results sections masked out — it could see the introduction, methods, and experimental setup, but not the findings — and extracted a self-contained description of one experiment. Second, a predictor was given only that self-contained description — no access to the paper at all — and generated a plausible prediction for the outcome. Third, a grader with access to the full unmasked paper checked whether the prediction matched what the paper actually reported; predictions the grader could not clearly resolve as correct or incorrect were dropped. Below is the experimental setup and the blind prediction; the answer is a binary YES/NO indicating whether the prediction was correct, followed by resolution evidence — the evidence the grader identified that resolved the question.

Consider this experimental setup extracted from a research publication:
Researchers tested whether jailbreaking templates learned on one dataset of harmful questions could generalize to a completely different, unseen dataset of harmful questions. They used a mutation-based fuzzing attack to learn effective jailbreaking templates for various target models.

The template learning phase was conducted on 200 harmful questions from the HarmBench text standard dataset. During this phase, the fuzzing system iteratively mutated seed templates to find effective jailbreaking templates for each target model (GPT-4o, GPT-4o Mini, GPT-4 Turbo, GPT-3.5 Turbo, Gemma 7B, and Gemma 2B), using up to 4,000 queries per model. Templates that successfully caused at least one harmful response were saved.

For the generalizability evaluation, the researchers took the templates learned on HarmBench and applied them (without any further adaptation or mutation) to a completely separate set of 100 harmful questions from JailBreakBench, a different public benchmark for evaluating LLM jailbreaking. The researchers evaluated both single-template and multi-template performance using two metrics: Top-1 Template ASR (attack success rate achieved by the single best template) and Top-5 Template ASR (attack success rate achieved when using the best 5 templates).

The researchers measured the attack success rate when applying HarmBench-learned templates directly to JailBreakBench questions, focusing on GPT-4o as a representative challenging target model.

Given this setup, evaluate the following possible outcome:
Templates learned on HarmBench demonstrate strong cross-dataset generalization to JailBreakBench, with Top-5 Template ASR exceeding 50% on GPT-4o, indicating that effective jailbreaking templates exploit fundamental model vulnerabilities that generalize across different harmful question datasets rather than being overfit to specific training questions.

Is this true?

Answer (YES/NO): YES